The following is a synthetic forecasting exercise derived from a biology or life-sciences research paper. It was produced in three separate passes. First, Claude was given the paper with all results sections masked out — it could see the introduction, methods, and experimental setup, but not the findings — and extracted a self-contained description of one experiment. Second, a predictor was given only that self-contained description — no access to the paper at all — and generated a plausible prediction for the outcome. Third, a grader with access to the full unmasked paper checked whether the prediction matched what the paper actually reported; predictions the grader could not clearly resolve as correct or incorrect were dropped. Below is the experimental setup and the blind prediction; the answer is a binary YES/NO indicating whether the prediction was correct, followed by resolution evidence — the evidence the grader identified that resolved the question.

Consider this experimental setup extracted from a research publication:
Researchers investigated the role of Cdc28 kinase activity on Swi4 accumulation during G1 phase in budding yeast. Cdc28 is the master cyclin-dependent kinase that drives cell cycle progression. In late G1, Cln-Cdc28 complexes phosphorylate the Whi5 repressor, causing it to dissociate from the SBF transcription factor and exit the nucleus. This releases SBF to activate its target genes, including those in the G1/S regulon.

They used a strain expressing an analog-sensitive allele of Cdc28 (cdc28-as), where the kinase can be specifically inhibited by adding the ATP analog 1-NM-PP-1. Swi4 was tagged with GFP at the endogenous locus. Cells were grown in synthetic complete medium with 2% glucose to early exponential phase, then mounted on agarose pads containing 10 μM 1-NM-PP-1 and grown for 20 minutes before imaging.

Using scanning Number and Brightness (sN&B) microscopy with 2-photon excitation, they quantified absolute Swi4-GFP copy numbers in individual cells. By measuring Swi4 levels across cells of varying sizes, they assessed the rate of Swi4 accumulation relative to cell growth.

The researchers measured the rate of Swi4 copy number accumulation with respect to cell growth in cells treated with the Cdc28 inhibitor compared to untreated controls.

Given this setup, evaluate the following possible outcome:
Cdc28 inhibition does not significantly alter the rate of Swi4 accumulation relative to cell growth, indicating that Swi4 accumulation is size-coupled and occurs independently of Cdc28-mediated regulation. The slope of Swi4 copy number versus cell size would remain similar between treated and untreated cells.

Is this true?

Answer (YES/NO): NO